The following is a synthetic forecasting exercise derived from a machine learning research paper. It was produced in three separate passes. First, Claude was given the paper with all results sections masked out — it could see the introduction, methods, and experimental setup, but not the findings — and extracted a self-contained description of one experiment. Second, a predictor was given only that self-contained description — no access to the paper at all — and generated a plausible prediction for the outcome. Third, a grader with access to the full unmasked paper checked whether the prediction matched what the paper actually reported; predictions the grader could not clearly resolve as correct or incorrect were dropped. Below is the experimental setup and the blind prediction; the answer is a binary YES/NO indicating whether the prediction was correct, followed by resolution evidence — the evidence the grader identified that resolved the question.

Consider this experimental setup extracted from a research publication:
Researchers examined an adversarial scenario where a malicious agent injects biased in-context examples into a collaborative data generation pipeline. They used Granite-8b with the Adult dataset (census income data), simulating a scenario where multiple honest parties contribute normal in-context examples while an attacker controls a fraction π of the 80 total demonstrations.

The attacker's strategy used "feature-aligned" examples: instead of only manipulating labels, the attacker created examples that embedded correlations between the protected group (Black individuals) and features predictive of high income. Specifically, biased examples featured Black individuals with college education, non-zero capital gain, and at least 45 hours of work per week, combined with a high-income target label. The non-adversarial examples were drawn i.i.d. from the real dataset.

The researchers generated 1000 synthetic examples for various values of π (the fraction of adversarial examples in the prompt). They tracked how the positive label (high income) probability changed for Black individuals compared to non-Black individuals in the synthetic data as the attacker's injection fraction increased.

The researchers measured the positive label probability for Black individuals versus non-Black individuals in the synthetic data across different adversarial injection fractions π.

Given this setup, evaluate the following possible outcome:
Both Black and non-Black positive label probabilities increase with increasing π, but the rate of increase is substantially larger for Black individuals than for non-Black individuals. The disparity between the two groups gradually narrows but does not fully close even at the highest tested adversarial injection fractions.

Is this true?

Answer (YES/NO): NO